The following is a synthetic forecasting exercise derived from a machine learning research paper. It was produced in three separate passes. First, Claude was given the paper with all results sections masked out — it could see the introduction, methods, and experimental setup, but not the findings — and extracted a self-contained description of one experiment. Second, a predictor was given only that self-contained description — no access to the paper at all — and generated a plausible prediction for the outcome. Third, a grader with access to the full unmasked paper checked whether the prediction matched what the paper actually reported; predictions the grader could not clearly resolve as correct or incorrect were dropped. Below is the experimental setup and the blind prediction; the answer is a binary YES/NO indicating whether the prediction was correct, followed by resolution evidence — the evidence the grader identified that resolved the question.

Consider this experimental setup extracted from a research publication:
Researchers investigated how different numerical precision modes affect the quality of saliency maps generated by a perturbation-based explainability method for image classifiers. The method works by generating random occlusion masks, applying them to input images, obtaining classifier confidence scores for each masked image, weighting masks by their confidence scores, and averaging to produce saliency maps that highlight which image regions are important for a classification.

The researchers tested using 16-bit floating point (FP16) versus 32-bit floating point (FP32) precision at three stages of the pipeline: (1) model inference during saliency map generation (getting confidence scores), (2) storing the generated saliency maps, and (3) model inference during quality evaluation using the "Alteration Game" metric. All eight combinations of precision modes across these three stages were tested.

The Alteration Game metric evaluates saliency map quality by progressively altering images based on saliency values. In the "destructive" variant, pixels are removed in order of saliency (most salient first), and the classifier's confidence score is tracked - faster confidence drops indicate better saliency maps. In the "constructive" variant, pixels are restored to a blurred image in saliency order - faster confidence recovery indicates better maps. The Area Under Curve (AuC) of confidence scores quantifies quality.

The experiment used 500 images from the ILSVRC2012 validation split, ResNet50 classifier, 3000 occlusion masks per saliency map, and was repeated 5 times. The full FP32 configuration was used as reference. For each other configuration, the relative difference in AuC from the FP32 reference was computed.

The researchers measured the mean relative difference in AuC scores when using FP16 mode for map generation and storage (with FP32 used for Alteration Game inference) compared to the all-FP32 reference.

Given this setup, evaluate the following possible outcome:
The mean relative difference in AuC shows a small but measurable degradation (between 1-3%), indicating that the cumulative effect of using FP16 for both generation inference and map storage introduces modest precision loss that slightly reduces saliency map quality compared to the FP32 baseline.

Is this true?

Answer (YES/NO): NO